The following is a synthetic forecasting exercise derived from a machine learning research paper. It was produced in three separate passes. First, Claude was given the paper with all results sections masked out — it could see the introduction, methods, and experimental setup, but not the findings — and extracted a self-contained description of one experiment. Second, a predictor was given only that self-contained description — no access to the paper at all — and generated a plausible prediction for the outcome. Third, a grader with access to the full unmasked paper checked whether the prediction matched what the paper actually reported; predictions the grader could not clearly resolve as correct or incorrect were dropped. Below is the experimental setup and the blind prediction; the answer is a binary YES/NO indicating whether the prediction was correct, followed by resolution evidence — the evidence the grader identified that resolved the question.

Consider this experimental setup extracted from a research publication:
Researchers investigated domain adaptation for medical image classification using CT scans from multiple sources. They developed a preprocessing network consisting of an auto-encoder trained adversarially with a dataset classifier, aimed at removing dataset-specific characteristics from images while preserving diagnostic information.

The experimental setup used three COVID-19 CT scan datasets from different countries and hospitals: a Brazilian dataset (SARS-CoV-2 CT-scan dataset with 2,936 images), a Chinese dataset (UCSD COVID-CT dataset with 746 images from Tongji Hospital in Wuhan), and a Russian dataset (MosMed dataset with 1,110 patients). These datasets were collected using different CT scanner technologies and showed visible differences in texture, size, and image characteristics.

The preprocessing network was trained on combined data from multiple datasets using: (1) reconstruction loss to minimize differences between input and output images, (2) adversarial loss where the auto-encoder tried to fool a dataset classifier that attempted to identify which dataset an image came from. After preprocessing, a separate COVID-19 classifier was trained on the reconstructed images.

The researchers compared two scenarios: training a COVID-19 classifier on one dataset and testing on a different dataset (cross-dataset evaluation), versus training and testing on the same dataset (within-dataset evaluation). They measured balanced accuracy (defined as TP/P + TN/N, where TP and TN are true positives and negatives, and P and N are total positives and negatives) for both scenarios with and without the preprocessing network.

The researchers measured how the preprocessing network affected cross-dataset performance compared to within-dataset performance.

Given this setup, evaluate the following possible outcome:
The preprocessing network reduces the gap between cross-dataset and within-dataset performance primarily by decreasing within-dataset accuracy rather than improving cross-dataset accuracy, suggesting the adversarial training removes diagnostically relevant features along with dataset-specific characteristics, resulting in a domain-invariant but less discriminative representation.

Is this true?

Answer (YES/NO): NO